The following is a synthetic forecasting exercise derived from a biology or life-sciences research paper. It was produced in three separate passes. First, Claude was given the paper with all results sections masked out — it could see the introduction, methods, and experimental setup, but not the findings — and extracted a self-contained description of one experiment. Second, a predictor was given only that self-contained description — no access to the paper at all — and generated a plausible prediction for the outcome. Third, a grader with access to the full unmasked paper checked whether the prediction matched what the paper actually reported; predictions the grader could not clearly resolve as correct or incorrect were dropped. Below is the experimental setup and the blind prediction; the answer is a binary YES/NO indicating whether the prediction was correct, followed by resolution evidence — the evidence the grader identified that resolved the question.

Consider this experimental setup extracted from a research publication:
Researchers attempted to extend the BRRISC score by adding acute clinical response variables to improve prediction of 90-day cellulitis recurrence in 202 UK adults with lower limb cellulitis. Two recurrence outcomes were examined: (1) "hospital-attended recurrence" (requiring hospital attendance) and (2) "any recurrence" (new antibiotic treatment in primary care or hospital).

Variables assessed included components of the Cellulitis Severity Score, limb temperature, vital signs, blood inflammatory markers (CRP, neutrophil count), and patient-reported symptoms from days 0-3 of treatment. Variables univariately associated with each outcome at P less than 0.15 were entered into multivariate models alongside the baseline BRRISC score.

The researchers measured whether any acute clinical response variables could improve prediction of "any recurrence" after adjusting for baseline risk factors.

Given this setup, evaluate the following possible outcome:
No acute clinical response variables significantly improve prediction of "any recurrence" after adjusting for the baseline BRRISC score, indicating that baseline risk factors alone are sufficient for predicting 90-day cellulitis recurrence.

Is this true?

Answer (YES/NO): YES